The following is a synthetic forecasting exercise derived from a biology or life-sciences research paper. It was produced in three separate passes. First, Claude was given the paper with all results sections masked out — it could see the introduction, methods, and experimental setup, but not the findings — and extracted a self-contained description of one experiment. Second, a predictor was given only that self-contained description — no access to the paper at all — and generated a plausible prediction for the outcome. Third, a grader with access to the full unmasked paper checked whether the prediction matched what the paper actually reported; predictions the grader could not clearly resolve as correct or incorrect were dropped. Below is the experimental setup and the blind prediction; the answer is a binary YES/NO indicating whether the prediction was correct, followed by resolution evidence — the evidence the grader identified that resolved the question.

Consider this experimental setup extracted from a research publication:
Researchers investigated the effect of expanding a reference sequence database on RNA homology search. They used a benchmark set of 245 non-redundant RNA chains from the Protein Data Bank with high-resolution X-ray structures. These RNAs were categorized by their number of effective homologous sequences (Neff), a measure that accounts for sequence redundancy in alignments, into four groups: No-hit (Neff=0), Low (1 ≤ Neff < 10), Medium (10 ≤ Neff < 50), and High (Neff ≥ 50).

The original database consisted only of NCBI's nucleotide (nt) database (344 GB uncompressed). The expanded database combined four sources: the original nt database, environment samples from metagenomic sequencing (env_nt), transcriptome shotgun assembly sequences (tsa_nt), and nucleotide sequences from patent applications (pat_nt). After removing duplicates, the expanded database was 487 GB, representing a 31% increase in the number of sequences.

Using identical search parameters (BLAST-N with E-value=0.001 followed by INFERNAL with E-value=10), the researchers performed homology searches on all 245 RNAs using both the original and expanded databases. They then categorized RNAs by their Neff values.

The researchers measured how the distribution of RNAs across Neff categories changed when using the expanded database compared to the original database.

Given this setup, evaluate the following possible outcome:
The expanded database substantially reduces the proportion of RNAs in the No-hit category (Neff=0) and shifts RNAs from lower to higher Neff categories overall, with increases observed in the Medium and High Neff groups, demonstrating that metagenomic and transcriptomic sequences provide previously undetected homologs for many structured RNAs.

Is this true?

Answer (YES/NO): NO